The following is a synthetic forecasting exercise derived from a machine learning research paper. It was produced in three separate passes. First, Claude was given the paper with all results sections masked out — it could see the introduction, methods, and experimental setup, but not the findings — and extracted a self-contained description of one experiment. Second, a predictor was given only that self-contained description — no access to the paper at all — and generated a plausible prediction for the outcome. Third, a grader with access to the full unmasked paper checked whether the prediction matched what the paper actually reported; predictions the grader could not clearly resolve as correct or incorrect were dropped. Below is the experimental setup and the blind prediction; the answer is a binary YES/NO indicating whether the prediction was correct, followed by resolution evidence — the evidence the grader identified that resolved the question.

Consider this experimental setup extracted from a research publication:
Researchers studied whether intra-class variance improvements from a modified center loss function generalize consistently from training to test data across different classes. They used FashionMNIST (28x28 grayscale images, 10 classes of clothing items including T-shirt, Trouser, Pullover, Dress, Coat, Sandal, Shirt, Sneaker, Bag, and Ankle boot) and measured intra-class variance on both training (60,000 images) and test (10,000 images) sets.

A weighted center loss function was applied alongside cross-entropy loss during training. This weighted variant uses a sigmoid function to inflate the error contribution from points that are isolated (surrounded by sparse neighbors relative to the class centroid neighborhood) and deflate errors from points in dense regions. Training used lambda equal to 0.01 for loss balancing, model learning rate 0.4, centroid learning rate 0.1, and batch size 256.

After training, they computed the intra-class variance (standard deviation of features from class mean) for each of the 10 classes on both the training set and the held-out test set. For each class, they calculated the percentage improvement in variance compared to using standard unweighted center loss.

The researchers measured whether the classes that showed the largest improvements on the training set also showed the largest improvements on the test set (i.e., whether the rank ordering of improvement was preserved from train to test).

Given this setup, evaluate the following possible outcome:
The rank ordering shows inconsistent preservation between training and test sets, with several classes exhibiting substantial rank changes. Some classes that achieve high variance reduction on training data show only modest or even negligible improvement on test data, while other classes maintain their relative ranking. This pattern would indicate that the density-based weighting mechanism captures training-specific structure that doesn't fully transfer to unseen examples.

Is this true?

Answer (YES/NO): NO